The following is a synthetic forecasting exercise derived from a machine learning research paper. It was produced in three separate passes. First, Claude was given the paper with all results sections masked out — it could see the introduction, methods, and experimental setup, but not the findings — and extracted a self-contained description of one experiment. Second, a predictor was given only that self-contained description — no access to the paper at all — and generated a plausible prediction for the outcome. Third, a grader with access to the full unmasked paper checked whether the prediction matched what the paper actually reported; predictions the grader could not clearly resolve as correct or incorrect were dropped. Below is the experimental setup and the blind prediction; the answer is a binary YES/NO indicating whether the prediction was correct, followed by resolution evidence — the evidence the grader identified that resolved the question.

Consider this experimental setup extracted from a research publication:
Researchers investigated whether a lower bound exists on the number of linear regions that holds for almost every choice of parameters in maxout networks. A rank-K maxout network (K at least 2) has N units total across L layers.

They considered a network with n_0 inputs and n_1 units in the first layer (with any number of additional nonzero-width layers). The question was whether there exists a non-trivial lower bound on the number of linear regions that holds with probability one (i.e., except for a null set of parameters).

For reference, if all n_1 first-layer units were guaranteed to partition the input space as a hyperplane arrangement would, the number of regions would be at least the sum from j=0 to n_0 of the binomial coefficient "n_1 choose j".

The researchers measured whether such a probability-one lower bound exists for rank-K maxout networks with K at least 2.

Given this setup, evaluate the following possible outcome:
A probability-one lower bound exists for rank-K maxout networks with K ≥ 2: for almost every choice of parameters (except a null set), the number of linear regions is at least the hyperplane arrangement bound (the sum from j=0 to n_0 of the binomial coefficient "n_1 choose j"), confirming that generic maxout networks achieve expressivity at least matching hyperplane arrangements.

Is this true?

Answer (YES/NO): YES